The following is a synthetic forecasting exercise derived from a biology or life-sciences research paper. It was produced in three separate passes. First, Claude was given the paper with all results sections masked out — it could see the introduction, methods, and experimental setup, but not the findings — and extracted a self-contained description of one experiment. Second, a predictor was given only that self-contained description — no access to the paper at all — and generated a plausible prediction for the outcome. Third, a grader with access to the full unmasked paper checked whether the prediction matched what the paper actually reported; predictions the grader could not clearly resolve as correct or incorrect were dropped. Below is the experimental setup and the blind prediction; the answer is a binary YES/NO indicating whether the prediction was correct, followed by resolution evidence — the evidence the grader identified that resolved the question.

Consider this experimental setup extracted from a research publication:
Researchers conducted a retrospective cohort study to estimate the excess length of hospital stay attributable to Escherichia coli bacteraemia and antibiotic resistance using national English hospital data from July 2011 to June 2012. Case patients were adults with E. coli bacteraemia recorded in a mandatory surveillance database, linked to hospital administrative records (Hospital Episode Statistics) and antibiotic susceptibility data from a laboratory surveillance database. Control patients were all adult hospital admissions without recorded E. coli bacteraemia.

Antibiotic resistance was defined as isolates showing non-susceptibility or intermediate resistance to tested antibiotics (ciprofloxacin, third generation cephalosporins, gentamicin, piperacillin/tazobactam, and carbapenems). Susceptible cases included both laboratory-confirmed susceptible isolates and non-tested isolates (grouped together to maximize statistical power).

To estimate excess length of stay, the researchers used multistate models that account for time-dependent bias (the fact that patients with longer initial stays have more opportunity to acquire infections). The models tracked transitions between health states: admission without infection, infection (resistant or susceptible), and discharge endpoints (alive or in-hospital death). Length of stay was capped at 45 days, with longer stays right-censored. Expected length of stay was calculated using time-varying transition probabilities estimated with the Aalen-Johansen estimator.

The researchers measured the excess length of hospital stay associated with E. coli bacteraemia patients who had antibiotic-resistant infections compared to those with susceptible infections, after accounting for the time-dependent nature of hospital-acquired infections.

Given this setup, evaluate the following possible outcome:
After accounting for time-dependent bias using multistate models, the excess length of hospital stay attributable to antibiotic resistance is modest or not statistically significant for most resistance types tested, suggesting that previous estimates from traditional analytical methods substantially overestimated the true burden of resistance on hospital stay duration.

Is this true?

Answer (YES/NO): NO